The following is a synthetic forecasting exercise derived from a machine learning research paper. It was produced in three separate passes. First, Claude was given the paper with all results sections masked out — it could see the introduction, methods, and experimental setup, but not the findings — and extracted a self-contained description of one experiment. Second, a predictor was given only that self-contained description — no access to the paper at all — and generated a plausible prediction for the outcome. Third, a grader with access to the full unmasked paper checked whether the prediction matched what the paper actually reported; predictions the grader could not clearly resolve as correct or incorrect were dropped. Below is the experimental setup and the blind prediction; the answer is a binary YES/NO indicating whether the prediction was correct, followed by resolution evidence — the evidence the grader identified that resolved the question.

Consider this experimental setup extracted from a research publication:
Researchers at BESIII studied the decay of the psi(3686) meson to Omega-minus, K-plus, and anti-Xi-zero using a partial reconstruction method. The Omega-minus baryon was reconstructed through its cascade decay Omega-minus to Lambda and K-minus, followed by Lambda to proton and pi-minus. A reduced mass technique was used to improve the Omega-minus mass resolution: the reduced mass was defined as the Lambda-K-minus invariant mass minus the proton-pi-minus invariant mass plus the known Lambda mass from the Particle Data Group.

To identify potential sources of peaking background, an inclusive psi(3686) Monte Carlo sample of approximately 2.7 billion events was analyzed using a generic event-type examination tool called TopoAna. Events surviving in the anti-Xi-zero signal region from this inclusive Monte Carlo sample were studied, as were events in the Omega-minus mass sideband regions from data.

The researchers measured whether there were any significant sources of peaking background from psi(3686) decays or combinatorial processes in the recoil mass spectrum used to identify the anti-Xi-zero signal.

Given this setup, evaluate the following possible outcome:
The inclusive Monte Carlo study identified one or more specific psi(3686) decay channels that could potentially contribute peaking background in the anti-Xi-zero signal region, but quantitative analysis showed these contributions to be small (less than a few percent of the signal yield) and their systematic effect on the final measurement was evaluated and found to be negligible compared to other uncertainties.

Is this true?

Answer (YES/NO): NO